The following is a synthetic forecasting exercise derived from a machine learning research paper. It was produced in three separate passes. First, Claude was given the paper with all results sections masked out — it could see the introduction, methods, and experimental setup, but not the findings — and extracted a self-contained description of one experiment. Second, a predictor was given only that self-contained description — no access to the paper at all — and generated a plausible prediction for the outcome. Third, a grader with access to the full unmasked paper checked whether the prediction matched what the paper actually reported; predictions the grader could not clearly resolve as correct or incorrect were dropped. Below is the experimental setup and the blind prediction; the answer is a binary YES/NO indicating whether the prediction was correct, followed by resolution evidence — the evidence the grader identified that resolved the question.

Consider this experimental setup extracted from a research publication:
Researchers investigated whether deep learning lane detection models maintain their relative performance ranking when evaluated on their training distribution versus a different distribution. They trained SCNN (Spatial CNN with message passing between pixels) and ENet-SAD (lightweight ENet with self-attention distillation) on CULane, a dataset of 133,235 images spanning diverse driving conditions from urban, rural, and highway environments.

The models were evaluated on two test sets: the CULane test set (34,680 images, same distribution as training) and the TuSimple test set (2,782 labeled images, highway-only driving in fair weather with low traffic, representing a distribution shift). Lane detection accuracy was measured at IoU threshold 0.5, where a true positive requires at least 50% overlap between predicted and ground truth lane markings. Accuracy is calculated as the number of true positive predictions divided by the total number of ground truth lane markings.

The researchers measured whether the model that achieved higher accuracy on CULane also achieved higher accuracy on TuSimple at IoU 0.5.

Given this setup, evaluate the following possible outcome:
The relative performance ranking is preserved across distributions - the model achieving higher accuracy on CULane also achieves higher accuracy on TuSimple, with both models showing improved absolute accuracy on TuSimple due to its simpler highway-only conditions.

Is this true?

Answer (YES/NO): NO